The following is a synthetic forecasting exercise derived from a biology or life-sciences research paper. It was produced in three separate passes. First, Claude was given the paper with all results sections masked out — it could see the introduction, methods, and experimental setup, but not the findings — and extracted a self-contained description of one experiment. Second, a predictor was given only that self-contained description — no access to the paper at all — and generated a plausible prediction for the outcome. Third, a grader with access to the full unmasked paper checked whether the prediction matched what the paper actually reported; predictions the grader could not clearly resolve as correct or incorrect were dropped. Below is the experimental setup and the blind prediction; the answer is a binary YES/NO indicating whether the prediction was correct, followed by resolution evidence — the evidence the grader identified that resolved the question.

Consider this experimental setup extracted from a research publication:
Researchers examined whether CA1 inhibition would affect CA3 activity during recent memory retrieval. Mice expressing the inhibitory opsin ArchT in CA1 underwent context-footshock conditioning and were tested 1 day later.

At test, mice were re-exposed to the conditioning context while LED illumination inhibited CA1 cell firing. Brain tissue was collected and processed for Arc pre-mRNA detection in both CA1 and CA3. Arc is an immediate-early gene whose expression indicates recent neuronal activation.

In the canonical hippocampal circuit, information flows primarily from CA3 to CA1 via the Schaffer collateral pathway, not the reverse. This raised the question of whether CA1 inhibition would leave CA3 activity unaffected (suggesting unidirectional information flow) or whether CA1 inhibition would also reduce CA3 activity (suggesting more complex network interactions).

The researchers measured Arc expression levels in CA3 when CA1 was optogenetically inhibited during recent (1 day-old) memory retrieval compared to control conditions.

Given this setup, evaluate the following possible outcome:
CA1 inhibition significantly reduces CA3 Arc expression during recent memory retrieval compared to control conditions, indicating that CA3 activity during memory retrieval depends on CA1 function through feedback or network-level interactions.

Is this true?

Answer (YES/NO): YES